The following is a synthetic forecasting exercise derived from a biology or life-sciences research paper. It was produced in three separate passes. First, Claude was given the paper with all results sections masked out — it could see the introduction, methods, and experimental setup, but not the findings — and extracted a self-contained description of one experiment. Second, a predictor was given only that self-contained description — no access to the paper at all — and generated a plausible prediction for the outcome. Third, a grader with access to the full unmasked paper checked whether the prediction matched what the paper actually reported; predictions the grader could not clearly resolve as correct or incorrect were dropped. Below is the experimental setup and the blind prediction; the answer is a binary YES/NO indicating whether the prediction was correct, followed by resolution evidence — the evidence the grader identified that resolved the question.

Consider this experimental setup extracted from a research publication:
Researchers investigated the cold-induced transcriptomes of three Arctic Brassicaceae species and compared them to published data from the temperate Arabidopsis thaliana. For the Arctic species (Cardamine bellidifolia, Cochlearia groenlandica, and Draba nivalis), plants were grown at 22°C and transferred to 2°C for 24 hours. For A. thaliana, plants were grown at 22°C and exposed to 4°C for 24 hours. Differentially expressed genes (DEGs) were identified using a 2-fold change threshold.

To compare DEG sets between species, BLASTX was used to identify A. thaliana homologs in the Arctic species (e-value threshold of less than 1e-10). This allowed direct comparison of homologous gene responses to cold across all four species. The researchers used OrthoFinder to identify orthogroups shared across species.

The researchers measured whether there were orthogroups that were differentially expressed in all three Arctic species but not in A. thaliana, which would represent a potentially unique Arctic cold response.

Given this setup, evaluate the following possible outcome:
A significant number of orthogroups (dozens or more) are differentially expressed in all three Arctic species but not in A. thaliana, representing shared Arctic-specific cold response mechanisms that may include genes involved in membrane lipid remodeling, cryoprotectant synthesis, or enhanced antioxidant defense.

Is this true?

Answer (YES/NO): NO